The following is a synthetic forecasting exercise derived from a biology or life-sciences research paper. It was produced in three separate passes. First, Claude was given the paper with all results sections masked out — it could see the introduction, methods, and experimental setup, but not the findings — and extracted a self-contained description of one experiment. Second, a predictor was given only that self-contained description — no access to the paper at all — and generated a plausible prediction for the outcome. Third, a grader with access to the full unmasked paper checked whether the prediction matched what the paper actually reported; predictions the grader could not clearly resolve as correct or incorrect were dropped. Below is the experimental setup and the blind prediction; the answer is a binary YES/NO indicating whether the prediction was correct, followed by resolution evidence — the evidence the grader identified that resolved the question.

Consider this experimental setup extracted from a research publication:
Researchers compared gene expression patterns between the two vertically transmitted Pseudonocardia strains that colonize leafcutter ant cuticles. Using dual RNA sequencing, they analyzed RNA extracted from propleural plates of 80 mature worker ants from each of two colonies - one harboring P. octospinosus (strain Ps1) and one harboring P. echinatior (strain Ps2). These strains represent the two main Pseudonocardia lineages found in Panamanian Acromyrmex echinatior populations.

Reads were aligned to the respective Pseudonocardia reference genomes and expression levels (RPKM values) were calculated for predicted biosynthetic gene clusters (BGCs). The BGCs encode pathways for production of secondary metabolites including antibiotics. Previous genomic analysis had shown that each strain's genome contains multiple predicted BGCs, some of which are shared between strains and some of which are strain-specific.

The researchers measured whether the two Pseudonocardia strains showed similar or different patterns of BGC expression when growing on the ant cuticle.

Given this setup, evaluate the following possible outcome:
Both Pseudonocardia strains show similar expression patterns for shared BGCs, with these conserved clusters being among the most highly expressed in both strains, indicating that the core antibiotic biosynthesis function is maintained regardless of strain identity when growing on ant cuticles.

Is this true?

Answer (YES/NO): YES